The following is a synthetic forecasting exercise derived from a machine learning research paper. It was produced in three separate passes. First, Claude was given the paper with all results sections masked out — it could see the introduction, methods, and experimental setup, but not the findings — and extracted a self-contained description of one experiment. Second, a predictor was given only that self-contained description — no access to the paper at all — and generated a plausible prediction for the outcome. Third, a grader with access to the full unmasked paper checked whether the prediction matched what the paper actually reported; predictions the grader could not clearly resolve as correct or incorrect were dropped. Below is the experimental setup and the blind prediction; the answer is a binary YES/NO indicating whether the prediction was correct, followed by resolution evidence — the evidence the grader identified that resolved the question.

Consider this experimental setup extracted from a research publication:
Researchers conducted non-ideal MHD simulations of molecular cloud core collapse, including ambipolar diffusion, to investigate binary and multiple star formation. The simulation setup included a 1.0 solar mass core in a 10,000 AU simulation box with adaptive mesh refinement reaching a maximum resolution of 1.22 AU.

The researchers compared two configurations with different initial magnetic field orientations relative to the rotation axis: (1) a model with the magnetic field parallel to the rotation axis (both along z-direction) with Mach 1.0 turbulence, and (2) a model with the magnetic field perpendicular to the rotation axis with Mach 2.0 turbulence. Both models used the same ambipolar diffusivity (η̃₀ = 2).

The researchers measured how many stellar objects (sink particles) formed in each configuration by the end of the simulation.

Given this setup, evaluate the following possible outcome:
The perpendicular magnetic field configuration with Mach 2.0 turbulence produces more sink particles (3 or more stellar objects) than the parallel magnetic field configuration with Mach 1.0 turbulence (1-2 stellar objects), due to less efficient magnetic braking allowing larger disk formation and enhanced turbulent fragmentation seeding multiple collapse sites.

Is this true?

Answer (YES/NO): NO